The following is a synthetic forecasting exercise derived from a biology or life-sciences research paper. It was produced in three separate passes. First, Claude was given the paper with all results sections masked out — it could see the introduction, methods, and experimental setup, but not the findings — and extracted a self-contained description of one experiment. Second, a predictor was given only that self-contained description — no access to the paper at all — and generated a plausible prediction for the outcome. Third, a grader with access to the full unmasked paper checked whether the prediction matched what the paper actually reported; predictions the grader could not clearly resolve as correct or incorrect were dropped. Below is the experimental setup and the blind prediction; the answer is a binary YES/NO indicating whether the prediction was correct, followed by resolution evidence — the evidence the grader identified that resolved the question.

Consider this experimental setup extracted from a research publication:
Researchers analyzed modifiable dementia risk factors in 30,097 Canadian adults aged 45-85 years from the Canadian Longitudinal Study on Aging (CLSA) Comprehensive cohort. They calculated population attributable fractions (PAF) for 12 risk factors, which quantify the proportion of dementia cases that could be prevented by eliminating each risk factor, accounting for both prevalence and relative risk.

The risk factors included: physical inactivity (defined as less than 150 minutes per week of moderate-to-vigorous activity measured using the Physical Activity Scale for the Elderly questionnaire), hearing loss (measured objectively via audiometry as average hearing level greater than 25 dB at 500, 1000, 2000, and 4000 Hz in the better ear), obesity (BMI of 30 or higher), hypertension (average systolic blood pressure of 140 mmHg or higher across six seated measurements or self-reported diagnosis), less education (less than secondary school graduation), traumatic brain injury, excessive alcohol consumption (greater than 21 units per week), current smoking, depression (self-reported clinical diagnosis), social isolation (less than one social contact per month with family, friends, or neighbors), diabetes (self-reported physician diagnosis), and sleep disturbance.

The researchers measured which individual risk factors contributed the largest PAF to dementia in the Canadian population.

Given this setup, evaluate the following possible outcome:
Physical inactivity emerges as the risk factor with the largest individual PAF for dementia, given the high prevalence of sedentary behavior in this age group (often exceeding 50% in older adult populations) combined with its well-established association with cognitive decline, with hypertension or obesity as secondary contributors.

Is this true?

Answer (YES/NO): NO